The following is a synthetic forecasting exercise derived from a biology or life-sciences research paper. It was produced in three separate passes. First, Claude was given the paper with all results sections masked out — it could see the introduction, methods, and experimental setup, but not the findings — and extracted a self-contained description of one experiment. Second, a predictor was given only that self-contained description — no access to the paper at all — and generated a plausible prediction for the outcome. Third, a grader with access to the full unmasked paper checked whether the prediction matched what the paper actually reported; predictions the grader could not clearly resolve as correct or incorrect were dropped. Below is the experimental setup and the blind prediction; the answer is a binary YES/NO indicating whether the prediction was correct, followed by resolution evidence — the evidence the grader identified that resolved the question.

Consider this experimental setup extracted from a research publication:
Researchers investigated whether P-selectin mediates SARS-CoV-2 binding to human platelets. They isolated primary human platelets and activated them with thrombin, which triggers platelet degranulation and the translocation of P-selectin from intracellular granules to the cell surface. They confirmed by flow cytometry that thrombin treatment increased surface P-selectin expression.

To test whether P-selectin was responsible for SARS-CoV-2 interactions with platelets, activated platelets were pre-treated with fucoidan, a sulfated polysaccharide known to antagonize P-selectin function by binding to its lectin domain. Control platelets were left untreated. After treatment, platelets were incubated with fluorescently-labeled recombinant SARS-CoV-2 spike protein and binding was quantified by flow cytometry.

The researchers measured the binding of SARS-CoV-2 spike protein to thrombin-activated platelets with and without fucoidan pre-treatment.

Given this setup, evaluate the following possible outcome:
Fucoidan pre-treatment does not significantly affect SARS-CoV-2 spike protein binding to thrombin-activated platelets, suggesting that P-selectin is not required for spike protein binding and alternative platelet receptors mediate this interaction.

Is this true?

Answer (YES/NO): NO